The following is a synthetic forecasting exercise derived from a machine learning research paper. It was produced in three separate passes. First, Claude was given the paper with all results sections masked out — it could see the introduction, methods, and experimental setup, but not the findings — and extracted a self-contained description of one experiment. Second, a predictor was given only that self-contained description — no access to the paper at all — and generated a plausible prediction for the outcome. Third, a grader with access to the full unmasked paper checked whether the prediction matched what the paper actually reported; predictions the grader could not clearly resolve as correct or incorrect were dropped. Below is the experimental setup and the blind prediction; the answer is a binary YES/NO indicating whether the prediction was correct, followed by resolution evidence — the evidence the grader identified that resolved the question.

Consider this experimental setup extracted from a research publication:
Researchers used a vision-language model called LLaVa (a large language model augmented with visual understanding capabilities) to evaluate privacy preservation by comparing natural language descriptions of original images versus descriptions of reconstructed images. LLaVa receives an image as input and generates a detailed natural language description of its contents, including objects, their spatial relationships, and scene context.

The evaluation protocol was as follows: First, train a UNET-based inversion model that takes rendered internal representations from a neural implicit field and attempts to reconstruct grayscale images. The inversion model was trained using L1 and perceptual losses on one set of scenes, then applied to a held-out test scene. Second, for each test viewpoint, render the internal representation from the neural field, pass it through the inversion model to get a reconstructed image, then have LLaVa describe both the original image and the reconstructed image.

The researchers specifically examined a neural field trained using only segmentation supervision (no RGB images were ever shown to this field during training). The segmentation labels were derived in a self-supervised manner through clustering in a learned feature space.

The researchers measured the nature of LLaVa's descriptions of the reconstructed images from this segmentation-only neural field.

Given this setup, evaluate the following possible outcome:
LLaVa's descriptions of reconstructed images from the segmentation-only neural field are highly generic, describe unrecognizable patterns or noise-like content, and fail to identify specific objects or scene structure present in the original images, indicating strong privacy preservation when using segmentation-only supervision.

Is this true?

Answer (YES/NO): NO